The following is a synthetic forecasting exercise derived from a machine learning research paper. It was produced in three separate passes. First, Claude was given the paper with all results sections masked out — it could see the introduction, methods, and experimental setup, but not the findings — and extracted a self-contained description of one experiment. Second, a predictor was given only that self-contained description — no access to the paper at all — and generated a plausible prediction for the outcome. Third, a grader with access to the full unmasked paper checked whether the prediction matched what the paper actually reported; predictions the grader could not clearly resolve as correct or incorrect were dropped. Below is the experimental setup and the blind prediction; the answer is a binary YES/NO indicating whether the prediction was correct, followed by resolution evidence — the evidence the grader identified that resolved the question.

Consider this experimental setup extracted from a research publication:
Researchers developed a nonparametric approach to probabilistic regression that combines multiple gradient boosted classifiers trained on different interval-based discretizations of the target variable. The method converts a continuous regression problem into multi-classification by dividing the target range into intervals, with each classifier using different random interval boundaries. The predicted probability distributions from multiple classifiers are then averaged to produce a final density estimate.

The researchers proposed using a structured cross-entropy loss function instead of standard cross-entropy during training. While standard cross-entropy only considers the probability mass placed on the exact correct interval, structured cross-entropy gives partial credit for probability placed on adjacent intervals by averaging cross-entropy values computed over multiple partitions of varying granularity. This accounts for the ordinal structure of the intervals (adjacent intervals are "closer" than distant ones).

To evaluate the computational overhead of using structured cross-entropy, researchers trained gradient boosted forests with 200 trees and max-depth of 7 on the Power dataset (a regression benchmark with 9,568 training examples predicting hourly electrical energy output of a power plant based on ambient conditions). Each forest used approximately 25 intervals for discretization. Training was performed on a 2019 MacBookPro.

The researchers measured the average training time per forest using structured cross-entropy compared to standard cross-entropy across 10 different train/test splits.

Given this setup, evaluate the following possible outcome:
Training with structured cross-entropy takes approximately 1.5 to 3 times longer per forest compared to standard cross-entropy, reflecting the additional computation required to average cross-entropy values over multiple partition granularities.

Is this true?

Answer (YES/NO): NO